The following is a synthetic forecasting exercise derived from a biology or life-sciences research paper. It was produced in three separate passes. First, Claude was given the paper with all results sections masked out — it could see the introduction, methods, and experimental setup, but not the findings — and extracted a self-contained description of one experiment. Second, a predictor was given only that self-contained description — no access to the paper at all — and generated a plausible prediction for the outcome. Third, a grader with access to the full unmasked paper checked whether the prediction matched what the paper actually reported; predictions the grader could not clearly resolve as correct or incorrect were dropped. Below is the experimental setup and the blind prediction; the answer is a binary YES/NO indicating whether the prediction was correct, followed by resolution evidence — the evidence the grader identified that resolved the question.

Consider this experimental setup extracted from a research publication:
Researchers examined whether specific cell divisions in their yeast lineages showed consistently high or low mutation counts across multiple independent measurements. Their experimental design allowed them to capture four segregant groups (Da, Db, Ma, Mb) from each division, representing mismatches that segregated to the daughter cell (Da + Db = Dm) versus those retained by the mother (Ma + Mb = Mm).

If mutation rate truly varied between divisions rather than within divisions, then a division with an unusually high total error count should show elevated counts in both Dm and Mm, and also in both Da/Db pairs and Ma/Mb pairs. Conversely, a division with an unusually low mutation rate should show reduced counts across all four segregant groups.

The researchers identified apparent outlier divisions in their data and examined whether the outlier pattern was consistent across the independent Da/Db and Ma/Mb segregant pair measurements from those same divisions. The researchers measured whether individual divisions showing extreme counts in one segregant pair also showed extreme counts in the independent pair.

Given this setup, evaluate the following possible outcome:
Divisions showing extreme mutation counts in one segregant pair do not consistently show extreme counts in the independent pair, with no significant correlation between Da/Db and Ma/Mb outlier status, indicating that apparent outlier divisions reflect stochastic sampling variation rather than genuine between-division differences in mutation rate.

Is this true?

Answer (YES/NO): NO